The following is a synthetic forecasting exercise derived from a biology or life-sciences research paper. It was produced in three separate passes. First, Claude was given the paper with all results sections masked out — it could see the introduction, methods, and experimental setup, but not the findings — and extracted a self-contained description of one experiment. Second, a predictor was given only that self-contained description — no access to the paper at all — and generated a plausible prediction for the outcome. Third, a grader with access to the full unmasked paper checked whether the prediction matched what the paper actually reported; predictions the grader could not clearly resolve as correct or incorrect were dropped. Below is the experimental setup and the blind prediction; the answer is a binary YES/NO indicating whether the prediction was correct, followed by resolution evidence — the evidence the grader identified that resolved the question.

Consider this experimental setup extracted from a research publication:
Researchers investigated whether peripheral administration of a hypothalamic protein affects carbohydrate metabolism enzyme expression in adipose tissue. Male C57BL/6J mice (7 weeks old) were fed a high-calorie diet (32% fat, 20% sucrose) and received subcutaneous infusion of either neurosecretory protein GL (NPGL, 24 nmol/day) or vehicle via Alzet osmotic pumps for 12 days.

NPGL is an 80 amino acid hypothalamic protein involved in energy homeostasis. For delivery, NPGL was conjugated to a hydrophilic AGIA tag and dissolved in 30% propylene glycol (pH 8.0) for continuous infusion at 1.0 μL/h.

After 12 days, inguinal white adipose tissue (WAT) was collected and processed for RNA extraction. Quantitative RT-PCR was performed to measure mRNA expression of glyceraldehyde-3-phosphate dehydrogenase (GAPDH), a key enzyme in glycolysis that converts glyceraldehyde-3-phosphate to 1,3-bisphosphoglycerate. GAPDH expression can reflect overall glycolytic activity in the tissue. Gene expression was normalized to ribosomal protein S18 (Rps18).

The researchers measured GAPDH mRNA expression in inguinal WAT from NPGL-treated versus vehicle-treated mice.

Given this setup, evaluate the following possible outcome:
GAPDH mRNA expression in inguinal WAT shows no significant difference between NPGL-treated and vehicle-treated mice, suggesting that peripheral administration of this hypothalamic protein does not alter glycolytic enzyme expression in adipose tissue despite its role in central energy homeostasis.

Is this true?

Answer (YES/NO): YES